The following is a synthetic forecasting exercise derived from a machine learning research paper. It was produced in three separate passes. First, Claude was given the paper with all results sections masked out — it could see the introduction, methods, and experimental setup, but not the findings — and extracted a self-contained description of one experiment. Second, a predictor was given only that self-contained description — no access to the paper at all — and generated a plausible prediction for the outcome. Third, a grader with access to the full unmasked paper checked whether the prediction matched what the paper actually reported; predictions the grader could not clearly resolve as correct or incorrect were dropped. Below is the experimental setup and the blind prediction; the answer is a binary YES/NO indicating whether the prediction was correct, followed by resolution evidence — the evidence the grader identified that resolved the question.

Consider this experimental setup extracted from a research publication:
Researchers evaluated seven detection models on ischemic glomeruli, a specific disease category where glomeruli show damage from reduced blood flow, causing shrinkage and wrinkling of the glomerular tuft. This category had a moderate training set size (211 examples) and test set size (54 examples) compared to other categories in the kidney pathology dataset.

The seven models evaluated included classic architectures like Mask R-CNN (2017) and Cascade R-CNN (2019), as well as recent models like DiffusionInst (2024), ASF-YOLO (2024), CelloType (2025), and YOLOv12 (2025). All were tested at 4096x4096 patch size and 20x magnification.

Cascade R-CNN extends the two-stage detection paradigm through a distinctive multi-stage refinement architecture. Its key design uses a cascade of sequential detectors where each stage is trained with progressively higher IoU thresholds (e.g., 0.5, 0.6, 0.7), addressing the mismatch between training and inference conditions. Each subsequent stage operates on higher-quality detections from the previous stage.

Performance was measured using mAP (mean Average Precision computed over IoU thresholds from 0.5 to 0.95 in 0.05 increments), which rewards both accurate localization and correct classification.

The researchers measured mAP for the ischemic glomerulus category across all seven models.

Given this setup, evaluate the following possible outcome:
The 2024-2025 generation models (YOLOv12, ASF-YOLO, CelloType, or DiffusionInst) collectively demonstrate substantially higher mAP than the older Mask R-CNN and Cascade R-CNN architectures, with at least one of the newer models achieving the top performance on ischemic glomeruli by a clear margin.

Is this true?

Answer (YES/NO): NO